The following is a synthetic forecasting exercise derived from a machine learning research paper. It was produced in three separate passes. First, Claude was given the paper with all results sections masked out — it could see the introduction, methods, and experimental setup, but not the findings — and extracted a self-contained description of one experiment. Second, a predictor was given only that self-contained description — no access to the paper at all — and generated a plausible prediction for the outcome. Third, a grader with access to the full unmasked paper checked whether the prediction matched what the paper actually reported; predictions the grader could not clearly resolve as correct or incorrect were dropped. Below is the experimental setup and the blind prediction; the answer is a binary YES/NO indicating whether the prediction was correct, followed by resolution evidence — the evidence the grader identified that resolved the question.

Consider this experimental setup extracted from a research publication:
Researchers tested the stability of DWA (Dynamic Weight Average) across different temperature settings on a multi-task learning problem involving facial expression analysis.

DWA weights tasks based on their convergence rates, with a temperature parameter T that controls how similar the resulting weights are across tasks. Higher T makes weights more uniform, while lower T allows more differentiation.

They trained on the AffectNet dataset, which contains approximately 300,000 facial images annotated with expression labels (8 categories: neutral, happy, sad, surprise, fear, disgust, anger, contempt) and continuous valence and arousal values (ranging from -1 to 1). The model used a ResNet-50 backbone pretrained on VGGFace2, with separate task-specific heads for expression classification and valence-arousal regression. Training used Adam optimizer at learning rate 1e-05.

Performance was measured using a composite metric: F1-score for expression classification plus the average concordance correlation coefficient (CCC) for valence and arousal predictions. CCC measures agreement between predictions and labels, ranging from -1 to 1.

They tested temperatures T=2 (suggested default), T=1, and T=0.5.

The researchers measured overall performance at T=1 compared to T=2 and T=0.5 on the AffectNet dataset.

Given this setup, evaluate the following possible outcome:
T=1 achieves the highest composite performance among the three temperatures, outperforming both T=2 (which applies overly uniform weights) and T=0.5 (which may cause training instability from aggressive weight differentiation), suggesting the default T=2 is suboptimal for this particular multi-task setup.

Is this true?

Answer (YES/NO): NO